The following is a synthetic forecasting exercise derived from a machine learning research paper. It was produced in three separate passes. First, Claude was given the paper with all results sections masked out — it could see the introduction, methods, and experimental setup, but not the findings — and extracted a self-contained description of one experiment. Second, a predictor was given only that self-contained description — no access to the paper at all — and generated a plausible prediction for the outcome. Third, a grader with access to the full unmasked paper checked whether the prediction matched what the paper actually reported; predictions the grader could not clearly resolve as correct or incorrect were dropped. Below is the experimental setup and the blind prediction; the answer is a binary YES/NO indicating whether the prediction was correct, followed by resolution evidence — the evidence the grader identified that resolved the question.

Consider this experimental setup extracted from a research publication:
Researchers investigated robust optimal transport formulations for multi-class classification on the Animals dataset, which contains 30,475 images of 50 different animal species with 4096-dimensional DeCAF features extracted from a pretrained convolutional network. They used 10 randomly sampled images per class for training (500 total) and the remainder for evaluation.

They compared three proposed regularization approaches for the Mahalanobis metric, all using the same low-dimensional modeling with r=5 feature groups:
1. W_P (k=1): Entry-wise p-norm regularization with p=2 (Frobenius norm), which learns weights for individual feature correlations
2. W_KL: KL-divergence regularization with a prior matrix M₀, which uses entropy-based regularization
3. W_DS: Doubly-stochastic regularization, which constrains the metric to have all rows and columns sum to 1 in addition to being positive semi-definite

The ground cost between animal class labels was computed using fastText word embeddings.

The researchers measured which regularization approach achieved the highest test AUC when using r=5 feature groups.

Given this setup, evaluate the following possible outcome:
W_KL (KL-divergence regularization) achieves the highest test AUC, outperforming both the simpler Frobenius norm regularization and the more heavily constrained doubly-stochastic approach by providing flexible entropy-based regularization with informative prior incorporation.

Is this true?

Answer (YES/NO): NO